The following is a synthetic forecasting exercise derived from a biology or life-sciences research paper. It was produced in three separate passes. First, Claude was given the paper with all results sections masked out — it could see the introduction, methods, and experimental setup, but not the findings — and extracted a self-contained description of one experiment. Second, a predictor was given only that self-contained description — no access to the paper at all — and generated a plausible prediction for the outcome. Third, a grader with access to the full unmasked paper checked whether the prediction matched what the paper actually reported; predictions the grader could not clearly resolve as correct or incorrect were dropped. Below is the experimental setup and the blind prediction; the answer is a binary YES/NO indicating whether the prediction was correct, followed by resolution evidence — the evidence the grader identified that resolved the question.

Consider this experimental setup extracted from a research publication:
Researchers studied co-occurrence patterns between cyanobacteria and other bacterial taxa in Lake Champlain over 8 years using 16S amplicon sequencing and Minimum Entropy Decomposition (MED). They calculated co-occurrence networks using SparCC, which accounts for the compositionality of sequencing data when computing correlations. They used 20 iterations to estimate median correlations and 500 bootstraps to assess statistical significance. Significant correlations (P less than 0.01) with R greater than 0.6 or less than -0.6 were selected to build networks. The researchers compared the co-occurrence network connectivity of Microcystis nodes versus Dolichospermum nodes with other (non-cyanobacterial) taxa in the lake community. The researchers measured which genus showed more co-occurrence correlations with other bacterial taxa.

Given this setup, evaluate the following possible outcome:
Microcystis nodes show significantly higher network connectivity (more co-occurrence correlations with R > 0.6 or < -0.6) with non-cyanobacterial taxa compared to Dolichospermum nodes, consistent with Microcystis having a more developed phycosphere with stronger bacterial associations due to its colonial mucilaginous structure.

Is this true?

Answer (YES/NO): YES